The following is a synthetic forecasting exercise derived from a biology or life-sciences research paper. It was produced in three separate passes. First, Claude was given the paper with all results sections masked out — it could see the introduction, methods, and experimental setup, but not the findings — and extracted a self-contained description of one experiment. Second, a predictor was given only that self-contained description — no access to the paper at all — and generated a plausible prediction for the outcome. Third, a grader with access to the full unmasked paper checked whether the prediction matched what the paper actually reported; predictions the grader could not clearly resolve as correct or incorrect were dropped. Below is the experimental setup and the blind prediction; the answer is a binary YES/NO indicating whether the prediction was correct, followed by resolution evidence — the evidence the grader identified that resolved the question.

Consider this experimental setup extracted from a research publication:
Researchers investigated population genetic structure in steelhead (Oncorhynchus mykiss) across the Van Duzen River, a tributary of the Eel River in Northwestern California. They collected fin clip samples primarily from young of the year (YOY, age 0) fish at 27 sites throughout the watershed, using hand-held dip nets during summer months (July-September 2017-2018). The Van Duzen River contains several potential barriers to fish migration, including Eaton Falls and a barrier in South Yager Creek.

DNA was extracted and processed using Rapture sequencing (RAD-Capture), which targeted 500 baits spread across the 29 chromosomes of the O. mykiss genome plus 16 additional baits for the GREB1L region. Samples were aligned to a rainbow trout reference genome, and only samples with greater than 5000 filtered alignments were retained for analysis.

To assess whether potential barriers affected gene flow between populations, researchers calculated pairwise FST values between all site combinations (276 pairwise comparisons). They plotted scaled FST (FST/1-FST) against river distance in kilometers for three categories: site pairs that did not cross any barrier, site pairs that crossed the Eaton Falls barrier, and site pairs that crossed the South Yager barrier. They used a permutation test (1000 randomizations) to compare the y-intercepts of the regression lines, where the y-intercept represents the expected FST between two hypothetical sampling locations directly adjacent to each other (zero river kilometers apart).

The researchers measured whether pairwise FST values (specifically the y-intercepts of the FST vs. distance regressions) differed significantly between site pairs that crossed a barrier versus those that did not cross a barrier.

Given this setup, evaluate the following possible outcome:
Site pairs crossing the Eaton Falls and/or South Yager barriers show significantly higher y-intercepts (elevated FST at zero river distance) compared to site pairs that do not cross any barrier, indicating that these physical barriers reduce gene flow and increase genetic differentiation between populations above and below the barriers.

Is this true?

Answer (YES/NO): YES